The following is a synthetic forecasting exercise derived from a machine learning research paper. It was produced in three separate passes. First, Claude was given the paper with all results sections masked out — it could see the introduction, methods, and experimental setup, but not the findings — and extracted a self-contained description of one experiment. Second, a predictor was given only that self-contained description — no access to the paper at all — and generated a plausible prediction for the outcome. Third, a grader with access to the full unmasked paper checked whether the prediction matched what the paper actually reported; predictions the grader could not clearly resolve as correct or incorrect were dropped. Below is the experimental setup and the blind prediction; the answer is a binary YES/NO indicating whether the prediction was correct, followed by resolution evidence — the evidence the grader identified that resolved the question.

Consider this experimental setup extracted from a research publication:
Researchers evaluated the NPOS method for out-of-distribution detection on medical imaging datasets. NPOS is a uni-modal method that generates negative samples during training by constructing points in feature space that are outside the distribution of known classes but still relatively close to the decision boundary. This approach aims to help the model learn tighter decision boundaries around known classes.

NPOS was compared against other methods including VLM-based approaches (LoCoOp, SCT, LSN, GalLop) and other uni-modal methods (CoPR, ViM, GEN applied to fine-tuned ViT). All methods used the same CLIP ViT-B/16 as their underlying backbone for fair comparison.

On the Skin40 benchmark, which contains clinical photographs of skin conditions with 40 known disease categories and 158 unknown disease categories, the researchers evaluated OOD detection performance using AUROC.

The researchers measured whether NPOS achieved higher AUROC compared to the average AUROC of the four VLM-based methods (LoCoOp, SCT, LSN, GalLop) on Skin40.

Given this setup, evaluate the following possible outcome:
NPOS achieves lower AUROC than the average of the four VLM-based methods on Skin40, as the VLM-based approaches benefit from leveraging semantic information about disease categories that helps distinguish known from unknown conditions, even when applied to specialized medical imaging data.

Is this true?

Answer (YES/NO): NO